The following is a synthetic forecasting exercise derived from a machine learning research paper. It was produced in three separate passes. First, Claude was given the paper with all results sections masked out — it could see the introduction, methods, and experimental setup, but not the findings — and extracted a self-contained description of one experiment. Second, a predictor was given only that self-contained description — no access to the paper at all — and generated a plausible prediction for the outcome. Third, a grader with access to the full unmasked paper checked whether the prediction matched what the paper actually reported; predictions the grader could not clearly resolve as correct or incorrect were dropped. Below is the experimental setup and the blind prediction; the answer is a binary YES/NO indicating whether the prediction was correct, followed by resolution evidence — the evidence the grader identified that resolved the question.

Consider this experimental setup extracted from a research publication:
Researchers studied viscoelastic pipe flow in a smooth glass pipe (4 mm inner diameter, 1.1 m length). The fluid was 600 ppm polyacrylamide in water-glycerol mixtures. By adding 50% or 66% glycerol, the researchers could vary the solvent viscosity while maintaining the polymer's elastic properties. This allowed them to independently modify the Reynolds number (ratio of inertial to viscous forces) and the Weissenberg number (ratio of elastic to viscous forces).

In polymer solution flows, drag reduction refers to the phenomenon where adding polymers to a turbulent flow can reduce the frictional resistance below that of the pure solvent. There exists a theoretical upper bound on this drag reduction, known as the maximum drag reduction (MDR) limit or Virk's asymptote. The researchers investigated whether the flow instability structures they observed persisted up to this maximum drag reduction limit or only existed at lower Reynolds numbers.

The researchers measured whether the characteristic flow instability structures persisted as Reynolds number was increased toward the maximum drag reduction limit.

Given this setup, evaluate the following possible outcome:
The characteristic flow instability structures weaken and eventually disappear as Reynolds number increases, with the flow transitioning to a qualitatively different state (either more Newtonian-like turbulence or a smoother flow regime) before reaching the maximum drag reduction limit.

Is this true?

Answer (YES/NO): NO